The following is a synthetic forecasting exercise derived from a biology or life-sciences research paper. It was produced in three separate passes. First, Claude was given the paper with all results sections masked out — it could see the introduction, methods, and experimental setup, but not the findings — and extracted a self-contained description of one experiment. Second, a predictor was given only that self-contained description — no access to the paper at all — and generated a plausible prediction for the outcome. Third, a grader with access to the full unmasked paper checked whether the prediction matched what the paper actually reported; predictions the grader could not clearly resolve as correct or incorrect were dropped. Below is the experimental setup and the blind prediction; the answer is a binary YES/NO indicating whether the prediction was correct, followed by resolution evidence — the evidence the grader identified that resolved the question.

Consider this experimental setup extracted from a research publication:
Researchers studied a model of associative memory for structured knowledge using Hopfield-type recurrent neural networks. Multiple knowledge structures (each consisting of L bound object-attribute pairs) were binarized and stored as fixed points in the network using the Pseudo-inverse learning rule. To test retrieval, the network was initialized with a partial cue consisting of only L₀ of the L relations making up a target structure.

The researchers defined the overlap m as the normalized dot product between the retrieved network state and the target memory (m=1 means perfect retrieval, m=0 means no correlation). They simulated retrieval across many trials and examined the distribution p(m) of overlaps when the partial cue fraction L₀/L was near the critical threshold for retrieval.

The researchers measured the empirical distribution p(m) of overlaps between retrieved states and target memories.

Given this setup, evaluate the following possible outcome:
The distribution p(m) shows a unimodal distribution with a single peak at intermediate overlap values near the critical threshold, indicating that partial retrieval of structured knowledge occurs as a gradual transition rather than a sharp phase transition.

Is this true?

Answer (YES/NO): NO